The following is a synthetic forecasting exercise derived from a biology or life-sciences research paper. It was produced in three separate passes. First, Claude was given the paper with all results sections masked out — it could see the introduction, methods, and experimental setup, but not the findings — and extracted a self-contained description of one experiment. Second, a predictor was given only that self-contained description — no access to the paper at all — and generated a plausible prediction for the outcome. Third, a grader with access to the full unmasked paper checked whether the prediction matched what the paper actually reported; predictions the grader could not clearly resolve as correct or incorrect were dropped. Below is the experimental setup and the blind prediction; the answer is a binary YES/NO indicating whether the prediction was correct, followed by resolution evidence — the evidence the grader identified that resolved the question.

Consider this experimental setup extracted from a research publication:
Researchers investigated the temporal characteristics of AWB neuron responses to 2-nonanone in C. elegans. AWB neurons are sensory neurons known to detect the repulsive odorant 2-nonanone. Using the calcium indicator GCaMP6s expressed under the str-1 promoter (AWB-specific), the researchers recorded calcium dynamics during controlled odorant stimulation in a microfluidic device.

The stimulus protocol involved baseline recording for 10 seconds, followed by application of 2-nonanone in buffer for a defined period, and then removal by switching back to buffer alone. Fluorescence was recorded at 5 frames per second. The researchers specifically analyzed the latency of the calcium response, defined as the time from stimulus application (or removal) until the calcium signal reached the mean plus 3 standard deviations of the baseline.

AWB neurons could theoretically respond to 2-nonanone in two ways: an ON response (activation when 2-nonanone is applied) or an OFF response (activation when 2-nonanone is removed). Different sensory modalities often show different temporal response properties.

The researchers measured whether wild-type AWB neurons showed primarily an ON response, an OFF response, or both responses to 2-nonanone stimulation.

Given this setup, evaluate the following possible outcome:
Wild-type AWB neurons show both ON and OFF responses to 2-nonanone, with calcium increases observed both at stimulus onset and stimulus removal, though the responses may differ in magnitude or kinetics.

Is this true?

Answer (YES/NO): NO